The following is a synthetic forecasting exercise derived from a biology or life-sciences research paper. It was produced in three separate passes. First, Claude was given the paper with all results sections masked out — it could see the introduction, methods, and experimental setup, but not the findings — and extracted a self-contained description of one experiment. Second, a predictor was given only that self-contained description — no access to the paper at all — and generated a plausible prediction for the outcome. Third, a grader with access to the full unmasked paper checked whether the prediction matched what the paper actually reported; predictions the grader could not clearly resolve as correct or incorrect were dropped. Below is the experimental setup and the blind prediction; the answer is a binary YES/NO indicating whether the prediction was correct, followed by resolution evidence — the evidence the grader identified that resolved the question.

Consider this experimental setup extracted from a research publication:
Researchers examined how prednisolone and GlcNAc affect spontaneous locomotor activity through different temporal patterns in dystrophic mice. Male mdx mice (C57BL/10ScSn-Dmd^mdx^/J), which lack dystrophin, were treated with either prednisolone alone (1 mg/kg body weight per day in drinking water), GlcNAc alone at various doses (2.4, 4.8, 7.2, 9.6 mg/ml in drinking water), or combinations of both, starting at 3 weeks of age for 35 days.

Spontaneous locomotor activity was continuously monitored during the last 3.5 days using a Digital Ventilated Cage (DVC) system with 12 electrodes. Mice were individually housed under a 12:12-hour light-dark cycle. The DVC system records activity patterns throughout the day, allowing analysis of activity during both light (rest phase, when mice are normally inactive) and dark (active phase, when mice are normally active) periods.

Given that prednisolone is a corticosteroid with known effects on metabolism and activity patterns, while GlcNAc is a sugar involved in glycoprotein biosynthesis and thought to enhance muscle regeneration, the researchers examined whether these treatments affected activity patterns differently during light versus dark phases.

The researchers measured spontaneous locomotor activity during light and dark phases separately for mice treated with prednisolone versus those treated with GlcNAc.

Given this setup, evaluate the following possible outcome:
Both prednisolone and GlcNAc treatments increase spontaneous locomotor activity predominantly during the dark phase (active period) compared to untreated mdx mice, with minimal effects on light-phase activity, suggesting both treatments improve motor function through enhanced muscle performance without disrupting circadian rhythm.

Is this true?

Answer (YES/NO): NO